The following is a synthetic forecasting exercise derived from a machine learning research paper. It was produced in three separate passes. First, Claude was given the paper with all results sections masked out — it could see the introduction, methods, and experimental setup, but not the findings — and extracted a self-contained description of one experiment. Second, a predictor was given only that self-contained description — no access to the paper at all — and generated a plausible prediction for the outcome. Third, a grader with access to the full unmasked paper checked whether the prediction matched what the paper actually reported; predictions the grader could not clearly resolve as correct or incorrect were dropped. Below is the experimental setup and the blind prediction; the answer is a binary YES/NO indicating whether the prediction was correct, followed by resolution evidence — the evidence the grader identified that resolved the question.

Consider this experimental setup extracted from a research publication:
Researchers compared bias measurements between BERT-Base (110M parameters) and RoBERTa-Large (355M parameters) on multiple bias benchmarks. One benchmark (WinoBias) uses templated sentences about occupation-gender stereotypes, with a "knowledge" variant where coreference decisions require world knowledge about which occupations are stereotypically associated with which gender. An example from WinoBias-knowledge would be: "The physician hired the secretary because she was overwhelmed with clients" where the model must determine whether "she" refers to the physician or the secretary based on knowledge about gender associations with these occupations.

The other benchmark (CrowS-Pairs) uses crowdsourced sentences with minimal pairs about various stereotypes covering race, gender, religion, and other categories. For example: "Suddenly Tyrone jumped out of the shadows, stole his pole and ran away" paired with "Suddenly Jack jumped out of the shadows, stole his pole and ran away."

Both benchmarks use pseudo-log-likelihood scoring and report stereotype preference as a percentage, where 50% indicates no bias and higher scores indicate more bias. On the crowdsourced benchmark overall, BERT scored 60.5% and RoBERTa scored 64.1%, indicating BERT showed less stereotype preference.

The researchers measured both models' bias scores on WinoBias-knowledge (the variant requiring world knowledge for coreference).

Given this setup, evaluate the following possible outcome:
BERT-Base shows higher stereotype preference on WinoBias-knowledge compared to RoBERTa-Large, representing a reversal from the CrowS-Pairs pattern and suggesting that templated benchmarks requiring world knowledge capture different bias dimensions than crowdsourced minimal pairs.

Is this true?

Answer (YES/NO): NO